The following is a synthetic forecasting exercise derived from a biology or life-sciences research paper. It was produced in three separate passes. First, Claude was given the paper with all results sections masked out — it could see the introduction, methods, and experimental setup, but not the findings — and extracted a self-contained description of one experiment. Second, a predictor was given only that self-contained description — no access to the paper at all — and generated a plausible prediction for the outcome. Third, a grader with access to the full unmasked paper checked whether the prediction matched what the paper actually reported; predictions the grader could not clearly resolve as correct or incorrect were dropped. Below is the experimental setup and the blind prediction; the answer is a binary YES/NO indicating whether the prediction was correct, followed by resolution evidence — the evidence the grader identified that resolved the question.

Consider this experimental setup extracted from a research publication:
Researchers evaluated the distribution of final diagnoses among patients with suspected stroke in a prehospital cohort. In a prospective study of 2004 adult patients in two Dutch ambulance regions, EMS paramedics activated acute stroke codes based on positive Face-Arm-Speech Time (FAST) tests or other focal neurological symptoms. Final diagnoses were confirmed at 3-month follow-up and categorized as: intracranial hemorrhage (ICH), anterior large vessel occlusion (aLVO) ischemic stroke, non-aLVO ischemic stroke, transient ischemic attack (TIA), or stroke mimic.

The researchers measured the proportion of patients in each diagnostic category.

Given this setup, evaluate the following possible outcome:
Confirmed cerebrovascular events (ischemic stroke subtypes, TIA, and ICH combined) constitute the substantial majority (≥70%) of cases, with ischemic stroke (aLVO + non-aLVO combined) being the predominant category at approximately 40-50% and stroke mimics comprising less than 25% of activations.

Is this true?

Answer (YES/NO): NO